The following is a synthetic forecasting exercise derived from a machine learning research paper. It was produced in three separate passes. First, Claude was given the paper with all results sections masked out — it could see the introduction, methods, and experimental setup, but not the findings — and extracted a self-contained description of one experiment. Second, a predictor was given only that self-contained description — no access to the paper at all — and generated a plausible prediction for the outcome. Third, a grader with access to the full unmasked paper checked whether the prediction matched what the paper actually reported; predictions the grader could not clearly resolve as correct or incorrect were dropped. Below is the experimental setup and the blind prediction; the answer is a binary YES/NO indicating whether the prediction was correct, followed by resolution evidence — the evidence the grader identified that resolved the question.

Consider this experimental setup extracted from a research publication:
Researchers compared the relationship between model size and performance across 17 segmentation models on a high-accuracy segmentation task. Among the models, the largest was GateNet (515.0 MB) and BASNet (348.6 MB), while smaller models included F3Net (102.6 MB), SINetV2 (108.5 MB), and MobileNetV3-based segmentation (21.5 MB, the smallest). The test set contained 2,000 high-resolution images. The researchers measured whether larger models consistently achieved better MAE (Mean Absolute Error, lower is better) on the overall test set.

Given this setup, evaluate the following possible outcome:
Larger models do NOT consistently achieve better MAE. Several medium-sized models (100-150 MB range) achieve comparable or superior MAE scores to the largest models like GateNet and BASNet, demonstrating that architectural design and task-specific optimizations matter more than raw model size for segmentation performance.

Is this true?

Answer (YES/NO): NO